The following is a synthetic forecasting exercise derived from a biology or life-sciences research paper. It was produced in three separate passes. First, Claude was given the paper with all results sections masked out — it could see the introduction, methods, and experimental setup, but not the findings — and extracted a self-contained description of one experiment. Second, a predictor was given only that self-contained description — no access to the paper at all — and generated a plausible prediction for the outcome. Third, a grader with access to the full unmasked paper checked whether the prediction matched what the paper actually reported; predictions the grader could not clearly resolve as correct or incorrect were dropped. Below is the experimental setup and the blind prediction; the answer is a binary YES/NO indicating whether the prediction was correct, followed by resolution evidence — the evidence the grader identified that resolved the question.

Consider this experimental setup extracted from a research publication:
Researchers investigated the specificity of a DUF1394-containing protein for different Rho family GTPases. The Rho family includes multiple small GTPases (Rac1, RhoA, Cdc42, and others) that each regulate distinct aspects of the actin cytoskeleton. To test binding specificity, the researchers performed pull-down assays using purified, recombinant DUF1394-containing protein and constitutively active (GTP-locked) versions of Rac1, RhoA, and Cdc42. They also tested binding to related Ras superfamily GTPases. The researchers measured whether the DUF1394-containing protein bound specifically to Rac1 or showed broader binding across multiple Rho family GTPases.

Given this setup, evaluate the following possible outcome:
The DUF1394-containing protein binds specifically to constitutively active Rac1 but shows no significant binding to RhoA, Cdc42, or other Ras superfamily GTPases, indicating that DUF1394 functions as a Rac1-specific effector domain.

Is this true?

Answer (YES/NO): YES